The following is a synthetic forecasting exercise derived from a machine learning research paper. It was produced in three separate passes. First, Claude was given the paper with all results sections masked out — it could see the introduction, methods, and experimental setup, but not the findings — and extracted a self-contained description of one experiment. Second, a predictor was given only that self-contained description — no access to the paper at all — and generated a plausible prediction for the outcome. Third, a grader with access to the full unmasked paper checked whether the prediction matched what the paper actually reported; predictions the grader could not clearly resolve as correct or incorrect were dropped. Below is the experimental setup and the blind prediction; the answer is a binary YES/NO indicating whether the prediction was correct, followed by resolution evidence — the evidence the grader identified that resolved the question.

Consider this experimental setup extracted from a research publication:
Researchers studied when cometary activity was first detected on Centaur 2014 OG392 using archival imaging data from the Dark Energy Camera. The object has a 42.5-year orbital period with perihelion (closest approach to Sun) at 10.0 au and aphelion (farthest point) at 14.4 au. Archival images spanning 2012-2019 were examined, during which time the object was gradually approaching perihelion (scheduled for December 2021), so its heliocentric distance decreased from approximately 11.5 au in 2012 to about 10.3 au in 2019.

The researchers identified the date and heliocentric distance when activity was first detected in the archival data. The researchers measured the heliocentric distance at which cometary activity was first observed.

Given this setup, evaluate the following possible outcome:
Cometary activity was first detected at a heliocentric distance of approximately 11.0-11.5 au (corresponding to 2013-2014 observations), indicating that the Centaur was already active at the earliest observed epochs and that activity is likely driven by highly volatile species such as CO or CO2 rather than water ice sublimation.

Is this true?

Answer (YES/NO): NO